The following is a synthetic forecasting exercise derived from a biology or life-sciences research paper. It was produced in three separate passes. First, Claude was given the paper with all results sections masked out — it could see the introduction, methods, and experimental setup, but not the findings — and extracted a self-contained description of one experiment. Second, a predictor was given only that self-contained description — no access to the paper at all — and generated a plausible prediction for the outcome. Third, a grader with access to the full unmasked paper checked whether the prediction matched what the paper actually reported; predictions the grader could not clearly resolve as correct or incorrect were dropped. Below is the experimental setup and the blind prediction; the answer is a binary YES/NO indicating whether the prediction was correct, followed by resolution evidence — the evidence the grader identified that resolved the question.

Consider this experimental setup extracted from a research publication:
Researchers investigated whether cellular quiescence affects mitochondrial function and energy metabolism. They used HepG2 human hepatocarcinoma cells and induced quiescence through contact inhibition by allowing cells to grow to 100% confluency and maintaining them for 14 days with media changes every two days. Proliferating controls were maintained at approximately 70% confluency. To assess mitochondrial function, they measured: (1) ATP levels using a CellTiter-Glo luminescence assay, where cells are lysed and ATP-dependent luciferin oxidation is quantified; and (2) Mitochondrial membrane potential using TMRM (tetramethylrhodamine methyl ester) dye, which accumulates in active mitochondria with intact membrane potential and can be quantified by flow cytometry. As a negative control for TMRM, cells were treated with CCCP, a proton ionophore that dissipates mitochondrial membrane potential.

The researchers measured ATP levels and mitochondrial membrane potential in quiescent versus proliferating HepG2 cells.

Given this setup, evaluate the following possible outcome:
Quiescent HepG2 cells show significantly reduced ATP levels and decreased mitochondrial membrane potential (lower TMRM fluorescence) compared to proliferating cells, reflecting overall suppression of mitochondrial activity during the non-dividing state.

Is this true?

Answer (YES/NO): NO